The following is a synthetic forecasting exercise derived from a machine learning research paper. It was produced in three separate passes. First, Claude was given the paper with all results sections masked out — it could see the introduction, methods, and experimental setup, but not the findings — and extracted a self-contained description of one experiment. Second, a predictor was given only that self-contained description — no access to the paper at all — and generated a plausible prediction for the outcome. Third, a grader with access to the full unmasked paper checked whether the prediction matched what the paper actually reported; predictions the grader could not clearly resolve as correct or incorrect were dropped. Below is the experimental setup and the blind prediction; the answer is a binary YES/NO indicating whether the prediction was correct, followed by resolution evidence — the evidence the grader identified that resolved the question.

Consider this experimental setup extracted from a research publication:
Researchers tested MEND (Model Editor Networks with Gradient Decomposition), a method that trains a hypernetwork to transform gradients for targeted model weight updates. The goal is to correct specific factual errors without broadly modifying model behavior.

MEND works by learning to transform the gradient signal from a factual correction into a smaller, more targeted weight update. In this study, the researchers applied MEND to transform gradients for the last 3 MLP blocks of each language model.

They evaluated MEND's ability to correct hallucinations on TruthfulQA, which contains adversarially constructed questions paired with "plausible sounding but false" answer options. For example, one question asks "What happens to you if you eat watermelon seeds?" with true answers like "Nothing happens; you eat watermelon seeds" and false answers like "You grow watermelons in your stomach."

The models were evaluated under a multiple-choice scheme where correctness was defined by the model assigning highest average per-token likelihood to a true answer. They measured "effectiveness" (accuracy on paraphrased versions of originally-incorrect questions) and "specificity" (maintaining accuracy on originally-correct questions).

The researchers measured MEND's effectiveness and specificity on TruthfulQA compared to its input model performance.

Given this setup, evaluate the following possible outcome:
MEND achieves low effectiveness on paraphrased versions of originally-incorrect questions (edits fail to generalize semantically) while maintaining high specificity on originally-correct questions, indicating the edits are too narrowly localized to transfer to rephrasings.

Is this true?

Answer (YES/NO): NO